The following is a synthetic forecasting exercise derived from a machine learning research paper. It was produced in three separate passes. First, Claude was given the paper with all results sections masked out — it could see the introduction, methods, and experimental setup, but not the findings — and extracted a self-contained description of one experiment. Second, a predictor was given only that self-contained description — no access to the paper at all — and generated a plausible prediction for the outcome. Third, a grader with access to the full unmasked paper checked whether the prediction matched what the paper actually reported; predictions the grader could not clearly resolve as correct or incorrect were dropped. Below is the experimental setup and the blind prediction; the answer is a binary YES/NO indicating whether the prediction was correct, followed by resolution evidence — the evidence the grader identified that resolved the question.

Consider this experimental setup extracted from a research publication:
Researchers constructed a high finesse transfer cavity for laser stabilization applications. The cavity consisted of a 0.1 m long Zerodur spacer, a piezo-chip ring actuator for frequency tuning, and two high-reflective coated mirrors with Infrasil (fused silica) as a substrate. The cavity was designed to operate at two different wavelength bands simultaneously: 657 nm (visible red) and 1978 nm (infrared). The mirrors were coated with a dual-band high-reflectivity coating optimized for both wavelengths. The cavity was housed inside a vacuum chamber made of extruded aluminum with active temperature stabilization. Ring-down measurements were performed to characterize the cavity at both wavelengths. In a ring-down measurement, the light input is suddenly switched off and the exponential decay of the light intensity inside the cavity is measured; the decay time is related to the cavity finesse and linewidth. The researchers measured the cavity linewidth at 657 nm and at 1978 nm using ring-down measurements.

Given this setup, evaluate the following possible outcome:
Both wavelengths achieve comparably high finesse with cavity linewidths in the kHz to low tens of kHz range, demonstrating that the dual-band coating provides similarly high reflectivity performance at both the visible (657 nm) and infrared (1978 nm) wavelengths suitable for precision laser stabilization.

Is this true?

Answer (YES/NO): NO